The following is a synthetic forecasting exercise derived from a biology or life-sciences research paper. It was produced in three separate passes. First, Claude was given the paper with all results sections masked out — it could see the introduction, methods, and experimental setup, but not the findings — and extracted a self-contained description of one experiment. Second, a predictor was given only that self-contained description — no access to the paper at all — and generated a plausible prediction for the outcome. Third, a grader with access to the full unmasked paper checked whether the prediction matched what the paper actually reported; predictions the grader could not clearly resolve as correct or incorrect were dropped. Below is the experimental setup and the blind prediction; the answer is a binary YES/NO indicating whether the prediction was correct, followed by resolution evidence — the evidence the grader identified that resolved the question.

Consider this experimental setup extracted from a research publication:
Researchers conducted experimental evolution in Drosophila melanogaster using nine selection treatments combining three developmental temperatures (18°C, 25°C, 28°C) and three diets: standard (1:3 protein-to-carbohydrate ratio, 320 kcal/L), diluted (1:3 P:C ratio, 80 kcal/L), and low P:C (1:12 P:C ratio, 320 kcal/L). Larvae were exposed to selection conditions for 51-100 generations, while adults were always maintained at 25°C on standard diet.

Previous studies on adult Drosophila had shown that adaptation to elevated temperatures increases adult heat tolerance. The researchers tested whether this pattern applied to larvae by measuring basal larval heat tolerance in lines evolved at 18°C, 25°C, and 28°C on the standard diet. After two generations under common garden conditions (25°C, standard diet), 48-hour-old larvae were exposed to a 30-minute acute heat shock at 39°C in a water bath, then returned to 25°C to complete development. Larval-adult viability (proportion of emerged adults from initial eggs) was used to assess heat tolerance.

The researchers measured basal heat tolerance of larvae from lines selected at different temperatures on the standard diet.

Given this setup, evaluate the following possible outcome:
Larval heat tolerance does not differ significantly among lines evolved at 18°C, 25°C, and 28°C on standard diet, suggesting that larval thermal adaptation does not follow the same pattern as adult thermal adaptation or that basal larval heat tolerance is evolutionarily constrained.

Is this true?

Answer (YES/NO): NO